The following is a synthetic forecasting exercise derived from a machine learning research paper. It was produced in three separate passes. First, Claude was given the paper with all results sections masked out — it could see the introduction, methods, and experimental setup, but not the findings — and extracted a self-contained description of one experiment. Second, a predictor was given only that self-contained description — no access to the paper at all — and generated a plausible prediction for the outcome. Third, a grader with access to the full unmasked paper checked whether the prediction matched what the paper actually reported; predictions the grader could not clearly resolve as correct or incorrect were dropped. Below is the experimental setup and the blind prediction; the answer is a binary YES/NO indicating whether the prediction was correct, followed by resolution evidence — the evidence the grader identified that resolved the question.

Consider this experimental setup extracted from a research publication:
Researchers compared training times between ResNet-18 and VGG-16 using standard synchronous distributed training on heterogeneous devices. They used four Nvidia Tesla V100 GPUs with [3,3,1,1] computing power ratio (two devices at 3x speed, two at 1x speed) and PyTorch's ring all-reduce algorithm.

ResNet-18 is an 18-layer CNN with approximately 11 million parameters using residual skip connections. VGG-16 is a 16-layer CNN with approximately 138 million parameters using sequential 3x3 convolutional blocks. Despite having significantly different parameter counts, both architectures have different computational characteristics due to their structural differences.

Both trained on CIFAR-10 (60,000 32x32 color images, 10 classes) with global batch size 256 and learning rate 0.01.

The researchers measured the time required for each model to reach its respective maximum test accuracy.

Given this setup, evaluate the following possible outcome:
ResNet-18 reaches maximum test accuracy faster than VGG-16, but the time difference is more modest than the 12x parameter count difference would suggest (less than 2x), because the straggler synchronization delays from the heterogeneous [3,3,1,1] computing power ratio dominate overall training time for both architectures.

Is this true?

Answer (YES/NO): NO